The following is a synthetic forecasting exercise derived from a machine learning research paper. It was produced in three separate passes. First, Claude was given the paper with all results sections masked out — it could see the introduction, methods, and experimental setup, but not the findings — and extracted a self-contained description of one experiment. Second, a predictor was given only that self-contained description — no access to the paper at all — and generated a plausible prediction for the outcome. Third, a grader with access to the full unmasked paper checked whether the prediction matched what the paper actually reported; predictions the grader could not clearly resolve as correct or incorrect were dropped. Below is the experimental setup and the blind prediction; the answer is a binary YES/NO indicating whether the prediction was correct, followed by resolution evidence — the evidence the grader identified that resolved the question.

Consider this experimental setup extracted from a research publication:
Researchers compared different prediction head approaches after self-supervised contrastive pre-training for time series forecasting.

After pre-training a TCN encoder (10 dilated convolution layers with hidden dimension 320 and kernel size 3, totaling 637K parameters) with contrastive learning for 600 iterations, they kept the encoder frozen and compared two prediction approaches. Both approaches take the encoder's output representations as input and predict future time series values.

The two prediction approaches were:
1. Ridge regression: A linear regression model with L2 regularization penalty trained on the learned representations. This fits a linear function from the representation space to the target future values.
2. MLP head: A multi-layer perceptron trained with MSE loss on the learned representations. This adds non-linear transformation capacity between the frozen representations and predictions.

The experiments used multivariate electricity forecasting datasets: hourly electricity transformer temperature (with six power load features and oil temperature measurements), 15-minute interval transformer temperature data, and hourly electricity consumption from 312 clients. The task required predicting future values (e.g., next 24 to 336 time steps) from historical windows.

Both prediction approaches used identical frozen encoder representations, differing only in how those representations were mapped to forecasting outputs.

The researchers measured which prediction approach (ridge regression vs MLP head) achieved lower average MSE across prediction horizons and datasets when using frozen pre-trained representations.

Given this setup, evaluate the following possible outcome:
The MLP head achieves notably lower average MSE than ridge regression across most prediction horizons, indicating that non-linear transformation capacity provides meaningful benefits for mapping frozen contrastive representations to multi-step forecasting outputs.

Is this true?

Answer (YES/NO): YES